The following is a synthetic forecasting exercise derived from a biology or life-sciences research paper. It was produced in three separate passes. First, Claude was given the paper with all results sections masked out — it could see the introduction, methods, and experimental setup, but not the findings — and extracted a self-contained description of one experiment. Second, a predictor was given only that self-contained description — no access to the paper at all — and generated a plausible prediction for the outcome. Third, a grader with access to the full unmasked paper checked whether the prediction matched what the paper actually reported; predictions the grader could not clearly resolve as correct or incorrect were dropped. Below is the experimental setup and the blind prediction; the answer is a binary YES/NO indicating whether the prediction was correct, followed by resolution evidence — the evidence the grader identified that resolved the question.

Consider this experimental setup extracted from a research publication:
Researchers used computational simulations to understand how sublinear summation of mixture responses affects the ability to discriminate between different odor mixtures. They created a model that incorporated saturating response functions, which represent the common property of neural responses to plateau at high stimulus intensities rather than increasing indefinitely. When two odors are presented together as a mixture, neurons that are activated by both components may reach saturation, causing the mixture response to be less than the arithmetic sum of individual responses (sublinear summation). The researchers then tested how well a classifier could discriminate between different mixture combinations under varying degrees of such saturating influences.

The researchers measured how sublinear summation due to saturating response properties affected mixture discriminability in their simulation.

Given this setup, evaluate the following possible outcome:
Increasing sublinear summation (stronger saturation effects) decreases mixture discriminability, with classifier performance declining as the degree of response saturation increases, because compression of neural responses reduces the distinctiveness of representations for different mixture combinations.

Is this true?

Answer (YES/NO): YES